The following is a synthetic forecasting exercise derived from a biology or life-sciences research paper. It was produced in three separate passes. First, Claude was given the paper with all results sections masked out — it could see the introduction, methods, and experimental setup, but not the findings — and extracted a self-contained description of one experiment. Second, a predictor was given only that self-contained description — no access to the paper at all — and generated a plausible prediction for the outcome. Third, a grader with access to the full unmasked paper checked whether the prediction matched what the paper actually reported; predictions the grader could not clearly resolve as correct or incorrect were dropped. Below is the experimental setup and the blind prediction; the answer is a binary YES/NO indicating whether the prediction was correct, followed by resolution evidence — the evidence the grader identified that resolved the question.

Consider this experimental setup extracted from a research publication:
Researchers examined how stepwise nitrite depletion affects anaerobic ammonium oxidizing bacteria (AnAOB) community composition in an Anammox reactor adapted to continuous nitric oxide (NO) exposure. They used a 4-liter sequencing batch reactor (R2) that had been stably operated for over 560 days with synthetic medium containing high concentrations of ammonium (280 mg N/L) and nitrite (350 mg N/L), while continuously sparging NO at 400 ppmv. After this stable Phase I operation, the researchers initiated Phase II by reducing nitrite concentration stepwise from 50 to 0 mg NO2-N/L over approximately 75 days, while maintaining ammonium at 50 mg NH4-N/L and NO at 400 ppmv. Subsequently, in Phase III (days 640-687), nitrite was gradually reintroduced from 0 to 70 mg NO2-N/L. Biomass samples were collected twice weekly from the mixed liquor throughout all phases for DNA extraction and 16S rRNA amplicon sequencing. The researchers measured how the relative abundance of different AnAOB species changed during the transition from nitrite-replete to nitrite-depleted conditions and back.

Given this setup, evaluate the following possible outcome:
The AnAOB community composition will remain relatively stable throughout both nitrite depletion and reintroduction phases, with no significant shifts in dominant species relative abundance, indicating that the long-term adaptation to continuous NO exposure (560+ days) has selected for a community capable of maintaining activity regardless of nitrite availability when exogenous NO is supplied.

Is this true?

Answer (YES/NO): NO